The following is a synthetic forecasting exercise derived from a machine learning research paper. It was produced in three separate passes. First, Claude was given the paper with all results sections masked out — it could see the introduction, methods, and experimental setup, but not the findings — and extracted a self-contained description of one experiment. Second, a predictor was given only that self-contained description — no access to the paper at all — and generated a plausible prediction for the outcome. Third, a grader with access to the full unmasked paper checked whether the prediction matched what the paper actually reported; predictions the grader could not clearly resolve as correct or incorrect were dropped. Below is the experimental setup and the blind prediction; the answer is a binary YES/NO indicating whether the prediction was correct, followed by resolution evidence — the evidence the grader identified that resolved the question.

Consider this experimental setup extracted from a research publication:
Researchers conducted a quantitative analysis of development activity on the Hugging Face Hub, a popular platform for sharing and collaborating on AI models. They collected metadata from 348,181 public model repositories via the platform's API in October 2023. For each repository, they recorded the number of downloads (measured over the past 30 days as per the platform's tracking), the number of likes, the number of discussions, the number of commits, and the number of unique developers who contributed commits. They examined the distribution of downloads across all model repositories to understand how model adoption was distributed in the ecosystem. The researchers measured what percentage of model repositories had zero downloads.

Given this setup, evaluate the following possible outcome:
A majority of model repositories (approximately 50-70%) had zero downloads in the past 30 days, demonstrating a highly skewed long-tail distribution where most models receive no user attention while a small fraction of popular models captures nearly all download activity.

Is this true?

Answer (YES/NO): NO